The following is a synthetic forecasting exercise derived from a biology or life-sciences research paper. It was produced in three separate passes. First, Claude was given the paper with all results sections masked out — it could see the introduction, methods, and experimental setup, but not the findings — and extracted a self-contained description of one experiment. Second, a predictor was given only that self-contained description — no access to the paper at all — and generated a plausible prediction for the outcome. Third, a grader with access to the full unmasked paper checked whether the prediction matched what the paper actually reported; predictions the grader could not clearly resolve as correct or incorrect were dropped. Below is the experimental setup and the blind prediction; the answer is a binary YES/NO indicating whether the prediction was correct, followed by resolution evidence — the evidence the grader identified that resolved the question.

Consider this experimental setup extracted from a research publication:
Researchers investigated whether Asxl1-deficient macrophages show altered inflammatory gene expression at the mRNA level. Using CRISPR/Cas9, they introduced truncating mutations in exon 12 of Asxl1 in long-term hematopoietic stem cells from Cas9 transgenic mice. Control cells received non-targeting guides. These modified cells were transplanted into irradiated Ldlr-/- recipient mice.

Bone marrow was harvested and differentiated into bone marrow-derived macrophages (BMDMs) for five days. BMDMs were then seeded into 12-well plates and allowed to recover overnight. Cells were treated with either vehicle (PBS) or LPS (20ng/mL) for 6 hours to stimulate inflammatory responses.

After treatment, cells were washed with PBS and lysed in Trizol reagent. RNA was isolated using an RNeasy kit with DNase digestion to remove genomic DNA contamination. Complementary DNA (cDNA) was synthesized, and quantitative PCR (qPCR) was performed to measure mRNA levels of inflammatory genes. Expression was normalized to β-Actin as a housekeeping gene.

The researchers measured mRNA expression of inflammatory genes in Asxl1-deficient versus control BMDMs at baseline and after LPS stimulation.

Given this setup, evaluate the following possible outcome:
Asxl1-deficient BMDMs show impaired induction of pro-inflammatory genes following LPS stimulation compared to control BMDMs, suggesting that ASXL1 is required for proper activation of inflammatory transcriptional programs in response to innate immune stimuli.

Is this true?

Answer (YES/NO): NO